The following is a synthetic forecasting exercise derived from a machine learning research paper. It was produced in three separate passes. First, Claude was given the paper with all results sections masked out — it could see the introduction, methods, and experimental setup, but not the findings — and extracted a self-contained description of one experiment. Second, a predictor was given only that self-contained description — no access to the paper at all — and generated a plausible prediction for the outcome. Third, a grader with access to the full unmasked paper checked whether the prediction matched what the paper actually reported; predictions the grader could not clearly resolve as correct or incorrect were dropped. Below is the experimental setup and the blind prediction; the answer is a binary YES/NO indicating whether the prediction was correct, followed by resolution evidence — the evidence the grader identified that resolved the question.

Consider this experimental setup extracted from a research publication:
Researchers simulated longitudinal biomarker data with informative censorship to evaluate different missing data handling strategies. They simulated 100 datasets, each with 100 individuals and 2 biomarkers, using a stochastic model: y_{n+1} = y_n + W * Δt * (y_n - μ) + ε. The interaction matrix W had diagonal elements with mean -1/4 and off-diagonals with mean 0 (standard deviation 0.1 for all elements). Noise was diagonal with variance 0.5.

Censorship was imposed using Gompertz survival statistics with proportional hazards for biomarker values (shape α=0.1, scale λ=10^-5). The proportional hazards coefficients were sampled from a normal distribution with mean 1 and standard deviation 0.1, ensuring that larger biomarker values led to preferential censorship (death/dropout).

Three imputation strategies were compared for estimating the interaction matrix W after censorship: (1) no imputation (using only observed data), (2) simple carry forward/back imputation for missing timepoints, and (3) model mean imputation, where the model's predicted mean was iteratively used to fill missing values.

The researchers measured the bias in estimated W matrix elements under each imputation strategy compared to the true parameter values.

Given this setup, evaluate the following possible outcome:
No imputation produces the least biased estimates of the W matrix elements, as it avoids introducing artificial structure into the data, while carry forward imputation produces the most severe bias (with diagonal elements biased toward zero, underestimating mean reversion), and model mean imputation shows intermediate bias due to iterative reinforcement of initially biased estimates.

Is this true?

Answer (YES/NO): NO